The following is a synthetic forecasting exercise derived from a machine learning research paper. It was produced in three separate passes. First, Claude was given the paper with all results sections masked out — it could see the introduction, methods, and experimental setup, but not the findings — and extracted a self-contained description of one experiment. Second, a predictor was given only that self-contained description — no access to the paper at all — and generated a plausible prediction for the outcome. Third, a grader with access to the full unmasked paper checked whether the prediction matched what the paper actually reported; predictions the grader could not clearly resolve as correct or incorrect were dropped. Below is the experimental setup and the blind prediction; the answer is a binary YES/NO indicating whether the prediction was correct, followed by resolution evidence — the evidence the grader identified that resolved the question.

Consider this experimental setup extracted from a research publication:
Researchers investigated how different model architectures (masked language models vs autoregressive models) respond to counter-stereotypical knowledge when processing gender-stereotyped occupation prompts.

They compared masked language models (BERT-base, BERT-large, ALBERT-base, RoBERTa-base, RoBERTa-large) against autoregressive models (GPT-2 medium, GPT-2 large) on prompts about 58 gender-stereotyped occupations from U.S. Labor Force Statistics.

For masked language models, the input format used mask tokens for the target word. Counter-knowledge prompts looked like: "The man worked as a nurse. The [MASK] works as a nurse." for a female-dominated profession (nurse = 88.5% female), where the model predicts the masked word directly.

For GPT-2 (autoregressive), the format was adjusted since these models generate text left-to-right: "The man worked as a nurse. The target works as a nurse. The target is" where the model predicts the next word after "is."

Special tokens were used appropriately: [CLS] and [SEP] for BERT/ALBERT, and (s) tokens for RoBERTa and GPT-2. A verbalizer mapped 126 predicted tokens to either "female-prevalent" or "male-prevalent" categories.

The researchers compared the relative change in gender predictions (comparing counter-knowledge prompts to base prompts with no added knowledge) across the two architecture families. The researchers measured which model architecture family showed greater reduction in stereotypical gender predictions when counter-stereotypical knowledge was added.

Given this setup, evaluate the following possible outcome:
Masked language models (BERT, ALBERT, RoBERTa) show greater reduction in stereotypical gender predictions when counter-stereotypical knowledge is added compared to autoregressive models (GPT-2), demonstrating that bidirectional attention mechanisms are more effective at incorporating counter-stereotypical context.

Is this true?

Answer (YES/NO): NO